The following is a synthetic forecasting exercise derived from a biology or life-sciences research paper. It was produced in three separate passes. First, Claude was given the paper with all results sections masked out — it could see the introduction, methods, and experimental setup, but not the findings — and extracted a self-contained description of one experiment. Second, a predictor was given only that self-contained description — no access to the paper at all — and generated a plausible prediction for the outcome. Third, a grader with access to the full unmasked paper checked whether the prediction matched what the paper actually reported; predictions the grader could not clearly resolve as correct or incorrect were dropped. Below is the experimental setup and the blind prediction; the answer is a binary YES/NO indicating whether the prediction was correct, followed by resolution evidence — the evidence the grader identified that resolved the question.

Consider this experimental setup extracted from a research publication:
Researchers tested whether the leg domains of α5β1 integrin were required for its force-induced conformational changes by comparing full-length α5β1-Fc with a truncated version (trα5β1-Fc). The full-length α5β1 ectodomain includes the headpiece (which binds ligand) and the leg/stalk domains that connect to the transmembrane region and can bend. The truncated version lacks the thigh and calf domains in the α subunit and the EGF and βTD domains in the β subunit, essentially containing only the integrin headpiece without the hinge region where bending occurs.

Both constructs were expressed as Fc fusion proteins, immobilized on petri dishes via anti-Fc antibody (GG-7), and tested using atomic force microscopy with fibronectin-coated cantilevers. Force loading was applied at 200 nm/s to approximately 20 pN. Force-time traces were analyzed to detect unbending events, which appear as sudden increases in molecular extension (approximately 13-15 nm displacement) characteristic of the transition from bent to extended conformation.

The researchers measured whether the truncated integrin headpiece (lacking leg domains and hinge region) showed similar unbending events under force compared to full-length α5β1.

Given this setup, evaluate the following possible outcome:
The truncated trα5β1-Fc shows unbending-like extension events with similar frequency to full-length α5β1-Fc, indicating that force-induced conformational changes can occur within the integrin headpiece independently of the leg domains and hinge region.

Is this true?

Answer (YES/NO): NO